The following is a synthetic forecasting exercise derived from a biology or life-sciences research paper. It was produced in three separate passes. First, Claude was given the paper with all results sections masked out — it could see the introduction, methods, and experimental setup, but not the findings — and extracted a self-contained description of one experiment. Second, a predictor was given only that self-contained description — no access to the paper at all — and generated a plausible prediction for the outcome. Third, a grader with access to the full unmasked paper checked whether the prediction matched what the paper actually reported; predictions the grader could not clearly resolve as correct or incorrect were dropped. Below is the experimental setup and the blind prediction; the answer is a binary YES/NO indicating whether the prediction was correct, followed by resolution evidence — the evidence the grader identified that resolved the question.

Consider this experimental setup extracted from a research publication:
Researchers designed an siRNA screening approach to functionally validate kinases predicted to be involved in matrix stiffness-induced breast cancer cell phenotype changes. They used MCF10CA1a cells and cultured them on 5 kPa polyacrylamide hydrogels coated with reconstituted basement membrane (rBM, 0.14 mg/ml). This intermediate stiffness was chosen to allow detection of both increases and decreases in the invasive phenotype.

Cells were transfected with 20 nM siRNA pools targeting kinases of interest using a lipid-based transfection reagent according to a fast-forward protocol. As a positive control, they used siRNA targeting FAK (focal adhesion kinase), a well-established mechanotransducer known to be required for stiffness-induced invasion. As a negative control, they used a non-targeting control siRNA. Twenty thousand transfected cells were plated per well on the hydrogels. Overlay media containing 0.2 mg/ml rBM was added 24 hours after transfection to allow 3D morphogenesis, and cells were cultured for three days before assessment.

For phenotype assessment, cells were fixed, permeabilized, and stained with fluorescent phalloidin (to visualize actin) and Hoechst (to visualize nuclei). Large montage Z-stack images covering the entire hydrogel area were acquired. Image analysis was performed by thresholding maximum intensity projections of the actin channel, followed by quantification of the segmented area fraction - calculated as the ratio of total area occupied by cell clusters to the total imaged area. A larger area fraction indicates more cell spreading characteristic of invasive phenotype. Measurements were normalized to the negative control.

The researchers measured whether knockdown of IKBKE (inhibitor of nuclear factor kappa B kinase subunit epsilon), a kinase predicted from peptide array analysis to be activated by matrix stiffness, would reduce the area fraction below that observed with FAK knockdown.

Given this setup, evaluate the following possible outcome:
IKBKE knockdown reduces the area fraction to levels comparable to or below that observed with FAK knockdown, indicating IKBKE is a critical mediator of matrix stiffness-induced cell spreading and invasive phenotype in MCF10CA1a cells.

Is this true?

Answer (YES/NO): YES